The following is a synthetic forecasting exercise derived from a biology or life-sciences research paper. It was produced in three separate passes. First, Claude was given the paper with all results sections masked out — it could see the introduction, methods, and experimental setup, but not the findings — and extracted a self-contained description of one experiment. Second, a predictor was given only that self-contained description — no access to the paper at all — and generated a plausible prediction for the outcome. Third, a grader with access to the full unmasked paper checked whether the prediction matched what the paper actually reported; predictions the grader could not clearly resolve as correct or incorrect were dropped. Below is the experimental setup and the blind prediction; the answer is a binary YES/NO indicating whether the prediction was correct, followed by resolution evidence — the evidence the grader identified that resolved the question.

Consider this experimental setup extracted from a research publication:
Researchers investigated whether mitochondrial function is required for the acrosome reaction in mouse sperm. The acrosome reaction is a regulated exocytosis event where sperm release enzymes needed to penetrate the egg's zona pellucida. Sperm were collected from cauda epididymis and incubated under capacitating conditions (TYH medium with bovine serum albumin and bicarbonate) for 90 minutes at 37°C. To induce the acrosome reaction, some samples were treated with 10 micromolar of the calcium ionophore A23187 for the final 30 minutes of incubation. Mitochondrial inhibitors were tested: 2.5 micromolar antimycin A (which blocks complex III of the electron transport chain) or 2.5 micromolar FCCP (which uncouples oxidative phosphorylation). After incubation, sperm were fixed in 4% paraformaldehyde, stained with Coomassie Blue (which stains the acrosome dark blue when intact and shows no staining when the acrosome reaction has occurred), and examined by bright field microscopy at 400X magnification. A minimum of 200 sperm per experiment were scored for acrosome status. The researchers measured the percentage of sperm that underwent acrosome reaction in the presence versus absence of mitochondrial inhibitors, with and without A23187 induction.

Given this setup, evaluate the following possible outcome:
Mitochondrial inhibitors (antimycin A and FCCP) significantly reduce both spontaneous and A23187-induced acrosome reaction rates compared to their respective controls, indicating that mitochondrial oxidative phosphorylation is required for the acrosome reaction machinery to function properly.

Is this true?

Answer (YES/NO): NO